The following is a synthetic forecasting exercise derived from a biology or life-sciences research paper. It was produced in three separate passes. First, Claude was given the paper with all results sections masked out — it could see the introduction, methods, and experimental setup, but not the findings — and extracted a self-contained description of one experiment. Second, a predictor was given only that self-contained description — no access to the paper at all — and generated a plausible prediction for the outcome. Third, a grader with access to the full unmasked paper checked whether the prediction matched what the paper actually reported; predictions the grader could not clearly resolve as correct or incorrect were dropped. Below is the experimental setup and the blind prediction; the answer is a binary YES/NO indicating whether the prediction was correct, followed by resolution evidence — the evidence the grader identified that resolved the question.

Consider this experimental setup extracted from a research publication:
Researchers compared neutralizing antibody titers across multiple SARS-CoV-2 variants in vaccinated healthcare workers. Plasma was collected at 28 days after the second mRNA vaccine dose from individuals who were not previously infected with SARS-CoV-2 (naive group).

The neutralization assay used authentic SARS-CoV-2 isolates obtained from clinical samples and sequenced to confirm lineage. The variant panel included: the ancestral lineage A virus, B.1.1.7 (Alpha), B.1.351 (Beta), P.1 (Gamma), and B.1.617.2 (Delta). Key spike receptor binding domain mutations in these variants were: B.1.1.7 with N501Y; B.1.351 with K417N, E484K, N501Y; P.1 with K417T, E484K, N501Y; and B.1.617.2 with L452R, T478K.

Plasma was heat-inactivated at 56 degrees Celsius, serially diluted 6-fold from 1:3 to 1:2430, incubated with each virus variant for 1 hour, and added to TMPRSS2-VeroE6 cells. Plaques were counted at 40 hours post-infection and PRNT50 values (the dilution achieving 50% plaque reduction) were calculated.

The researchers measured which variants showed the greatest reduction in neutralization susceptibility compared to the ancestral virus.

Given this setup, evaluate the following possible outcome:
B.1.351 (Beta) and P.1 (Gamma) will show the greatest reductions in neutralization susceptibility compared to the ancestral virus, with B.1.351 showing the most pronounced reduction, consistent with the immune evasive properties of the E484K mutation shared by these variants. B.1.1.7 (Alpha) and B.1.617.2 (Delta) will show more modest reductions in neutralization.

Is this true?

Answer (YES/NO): YES